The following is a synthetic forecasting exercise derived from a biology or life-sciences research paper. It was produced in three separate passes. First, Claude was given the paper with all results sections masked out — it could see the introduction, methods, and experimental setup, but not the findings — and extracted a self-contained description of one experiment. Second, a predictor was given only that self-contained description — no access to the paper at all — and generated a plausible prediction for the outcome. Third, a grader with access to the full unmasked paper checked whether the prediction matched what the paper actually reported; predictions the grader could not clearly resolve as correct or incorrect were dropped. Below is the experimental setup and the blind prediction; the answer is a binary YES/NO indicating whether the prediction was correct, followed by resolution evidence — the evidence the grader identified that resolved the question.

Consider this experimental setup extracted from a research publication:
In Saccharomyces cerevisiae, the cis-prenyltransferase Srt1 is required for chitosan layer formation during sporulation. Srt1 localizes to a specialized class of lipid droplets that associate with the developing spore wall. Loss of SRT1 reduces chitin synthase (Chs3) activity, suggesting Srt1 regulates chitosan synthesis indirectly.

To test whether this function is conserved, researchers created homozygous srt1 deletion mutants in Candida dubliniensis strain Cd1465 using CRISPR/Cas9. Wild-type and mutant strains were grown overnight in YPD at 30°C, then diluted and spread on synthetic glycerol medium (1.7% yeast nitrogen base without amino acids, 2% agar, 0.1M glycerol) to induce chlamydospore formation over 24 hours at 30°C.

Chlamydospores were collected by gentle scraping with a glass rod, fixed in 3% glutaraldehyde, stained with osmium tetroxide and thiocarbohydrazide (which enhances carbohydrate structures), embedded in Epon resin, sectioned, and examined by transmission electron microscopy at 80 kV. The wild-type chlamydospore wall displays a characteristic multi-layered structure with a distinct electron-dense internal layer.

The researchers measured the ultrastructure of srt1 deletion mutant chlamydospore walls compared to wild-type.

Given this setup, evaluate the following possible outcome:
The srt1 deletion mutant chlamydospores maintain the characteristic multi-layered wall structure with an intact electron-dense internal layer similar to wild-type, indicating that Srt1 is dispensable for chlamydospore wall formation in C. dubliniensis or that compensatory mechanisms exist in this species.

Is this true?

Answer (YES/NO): NO